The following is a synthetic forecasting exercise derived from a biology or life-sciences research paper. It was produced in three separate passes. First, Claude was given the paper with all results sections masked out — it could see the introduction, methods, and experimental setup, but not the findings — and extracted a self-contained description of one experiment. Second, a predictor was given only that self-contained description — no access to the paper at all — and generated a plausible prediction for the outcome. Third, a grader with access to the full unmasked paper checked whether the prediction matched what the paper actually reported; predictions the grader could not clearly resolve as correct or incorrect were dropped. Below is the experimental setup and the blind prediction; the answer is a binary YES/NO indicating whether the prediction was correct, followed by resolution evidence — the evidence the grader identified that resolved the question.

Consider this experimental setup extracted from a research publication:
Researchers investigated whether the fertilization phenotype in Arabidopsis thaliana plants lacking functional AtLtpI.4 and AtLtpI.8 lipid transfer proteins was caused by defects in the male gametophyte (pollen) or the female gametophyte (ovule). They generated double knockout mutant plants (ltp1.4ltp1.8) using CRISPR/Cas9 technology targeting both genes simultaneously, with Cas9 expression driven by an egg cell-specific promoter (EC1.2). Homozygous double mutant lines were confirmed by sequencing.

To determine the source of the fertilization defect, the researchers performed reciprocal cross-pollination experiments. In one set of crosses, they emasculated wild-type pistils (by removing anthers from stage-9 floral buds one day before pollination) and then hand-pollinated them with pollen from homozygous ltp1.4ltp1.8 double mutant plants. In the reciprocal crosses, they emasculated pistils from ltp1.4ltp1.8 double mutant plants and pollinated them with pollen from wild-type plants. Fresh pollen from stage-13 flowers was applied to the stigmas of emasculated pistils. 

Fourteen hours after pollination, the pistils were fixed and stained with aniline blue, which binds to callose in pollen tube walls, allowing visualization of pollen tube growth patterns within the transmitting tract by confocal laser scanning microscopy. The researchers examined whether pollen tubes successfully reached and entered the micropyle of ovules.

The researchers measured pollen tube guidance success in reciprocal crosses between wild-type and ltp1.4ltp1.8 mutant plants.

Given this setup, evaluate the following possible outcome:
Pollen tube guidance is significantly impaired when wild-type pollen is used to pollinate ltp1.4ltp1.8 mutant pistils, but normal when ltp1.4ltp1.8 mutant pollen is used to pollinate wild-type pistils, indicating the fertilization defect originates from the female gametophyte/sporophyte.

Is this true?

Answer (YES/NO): YES